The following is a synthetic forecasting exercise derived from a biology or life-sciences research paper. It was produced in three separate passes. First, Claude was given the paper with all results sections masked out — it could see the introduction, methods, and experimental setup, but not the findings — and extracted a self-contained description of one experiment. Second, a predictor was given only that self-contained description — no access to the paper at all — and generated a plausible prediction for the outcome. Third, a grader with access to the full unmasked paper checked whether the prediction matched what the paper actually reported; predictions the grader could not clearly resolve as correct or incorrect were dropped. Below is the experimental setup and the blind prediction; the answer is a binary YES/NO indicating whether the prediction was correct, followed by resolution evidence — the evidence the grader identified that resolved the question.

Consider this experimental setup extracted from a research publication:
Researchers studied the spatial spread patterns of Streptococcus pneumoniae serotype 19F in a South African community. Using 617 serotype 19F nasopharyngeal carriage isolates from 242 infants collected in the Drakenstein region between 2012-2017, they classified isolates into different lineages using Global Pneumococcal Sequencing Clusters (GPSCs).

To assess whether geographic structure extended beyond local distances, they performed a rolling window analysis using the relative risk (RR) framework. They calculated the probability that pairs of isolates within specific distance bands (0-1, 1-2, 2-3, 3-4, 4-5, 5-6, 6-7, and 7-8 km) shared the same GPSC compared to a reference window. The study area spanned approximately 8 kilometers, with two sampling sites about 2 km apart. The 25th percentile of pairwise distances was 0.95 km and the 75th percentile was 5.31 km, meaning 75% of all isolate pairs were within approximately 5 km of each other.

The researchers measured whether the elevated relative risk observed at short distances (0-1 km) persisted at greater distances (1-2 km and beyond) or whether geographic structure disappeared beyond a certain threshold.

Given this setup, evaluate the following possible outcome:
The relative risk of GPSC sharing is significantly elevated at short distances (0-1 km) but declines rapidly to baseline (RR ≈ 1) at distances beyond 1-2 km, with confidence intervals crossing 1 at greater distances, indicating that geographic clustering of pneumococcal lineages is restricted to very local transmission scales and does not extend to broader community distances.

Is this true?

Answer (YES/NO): NO